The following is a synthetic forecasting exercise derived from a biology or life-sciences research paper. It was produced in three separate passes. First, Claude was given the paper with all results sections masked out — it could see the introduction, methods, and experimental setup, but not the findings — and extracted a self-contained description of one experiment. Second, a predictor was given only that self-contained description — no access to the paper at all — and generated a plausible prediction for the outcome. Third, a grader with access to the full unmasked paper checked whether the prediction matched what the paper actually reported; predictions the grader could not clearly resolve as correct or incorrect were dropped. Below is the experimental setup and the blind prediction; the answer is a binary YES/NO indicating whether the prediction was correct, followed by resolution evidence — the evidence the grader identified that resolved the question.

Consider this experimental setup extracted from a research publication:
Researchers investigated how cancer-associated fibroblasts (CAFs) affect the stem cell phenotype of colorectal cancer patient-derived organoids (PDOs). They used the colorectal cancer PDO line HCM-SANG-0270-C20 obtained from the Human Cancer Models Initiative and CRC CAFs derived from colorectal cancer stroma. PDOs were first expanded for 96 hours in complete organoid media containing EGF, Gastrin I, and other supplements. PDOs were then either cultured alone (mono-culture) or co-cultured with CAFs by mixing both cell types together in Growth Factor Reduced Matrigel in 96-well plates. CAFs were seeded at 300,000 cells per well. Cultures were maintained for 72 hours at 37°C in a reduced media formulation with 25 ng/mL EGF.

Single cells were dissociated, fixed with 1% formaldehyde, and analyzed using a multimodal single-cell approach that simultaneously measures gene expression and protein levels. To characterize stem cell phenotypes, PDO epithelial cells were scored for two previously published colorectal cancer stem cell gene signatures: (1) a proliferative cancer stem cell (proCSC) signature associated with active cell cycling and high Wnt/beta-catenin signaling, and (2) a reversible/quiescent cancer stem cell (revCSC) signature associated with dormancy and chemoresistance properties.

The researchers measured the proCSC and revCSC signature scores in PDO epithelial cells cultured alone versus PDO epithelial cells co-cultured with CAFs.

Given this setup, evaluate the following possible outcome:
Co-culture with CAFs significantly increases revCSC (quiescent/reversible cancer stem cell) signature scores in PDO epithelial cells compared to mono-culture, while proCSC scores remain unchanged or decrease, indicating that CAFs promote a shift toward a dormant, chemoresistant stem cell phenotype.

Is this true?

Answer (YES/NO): YES